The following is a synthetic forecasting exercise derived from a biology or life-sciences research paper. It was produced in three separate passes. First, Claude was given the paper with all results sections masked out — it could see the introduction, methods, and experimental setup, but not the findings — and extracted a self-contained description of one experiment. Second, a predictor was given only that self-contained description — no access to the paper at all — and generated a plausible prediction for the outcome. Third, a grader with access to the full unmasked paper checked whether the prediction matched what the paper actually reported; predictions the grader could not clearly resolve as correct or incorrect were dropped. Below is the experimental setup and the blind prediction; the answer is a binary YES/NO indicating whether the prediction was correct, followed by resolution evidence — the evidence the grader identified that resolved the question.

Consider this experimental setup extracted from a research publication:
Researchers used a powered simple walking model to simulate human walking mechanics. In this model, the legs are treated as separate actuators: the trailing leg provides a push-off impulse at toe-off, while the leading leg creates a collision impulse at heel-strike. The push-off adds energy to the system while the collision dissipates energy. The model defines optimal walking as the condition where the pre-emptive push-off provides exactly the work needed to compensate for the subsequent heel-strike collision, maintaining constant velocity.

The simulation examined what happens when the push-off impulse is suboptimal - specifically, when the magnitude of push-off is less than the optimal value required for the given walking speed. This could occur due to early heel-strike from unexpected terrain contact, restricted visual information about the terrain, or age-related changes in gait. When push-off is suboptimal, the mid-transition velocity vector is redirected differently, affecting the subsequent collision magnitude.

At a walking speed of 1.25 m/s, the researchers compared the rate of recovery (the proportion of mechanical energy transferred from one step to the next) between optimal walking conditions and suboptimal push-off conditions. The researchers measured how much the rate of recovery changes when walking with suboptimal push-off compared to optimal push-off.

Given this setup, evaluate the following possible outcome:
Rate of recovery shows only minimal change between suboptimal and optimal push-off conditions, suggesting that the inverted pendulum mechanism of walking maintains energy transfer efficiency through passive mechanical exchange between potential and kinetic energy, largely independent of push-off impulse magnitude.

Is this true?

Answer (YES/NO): NO